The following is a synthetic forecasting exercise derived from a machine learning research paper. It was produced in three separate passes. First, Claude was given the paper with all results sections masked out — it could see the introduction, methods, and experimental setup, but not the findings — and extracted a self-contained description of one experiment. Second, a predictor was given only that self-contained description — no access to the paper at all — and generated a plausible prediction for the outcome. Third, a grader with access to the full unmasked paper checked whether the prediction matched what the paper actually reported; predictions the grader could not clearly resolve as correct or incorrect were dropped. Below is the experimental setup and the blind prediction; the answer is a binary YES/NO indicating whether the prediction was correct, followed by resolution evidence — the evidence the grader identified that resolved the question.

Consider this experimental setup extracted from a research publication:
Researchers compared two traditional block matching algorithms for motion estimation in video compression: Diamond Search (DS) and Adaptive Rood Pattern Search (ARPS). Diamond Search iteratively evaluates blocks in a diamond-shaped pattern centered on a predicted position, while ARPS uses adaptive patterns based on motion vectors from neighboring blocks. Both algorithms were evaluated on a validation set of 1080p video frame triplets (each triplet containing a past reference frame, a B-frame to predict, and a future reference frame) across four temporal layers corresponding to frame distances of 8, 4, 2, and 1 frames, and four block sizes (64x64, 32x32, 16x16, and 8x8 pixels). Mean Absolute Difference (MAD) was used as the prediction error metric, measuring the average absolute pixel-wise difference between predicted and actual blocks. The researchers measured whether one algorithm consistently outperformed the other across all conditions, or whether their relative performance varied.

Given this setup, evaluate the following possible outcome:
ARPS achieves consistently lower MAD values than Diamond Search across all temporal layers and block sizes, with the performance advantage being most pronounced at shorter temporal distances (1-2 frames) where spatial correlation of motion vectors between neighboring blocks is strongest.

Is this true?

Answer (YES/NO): NO